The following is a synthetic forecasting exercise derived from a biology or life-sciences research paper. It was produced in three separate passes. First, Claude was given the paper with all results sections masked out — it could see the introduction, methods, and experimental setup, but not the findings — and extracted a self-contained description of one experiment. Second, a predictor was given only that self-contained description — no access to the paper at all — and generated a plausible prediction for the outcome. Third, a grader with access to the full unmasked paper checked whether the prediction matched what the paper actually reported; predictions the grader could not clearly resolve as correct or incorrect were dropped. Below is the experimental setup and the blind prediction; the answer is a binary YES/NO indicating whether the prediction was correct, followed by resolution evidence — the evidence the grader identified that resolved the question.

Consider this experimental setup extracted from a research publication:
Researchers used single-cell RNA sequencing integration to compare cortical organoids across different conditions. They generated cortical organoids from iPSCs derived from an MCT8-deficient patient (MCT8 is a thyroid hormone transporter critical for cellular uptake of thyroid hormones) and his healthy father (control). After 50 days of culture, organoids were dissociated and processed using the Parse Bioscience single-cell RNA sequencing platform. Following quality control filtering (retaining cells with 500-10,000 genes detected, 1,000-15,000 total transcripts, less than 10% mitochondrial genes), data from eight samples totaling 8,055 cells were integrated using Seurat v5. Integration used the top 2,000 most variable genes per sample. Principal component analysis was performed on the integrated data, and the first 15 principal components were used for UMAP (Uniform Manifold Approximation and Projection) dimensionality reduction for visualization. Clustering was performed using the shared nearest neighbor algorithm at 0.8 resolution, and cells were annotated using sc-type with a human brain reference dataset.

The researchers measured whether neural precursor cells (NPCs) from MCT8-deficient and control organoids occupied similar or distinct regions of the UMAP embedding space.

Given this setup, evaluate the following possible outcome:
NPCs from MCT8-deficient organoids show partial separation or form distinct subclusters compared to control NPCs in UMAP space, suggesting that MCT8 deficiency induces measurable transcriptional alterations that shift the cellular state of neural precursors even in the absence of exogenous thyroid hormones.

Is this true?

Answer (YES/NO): NO